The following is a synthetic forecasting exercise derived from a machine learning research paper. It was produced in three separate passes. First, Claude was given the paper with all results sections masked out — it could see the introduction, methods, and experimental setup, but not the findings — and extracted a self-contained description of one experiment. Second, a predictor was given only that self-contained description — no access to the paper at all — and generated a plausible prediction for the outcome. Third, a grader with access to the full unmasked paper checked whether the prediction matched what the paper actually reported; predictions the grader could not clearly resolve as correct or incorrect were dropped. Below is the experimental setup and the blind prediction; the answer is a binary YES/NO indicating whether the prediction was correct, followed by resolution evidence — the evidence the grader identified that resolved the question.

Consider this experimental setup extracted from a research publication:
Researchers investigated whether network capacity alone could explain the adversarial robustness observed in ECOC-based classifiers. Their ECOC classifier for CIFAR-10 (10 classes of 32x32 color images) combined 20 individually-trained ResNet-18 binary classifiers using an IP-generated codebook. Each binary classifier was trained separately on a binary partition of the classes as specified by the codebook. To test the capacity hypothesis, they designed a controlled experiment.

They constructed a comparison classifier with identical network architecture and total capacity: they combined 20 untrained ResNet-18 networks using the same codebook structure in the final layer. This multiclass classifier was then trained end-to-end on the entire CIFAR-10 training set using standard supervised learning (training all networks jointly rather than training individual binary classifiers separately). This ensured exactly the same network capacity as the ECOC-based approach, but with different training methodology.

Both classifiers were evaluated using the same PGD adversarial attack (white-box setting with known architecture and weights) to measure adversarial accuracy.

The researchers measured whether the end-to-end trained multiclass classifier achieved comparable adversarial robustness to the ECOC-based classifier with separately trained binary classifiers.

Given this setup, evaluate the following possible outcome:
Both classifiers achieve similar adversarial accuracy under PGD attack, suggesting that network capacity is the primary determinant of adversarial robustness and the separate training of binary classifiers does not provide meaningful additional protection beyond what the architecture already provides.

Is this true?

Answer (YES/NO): NO